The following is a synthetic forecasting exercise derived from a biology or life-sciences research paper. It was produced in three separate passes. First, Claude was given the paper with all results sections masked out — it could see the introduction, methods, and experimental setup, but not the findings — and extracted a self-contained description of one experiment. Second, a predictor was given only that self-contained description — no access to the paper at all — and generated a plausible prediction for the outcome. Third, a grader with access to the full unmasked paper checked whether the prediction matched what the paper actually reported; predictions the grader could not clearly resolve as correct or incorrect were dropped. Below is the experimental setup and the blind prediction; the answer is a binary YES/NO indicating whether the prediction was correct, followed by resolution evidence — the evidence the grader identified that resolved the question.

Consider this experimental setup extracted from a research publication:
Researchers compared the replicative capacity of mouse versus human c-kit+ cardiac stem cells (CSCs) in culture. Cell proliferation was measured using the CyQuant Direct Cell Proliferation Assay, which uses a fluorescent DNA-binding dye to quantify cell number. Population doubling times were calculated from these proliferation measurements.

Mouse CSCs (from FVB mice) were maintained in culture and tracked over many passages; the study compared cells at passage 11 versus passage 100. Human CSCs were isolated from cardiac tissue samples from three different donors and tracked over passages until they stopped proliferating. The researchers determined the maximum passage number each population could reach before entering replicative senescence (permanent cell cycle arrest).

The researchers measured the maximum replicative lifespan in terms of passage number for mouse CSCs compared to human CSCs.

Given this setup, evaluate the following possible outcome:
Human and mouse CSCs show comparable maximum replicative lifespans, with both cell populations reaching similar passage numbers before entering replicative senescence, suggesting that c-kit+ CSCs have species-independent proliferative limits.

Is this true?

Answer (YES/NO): NO